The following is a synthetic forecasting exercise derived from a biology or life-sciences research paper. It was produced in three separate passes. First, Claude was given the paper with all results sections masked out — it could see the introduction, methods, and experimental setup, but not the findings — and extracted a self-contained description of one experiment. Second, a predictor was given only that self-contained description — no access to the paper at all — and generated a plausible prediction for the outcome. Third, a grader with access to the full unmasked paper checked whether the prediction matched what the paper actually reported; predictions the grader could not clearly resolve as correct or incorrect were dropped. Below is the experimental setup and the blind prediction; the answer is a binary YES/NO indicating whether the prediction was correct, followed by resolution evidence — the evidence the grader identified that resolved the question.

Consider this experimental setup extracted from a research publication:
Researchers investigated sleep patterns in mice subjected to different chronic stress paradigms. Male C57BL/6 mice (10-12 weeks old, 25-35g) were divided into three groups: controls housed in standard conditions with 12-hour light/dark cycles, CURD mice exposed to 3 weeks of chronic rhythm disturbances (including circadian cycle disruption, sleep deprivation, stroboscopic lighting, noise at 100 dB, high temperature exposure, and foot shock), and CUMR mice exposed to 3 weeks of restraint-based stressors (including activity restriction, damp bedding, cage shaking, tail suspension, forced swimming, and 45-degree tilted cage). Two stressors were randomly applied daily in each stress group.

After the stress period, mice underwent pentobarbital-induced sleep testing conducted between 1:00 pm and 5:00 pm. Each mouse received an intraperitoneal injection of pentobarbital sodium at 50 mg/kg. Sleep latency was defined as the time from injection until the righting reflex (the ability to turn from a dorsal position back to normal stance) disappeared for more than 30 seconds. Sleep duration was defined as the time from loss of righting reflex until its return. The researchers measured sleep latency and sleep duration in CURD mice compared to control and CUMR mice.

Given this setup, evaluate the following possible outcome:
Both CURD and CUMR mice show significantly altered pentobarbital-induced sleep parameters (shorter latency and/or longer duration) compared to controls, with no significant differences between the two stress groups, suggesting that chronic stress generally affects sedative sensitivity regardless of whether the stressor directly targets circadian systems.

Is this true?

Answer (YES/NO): NO